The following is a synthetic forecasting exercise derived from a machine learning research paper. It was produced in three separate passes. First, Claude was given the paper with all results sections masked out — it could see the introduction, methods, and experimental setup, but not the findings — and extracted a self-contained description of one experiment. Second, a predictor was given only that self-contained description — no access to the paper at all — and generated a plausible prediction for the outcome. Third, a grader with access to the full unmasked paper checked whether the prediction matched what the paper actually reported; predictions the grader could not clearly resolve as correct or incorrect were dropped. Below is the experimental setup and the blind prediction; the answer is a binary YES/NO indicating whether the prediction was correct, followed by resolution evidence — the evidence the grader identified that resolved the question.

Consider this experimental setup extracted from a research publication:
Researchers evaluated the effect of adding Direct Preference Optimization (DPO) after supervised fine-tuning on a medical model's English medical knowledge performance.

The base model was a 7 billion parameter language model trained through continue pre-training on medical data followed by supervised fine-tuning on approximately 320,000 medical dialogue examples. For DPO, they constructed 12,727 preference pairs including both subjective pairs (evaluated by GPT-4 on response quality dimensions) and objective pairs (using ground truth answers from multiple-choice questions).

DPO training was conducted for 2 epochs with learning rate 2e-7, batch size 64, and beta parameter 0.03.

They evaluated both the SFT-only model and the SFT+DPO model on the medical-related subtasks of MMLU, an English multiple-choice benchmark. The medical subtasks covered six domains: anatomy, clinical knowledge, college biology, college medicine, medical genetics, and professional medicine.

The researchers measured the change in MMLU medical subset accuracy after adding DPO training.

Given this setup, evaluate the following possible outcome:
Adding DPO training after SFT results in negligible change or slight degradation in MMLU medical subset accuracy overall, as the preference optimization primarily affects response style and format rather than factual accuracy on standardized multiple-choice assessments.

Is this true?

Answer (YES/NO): YES